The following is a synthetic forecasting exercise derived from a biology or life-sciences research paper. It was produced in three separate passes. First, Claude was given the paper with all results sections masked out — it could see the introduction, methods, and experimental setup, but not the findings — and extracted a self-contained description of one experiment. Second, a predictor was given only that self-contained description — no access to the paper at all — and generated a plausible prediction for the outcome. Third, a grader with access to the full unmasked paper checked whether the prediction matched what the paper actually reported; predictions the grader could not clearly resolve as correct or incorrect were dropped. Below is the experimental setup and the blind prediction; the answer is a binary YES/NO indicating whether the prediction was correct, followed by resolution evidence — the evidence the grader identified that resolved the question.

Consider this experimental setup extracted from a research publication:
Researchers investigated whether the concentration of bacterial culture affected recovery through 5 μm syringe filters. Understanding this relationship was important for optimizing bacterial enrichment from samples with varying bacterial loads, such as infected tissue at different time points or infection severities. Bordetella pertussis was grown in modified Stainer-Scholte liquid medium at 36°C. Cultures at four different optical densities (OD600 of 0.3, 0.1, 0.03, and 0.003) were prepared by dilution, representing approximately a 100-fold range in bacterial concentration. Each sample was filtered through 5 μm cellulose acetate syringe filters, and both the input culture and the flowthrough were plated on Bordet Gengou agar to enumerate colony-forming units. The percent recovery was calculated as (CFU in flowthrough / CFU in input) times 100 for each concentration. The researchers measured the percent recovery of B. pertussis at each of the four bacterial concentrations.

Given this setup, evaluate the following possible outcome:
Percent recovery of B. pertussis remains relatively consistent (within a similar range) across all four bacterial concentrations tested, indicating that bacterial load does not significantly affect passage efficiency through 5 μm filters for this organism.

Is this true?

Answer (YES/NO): YES